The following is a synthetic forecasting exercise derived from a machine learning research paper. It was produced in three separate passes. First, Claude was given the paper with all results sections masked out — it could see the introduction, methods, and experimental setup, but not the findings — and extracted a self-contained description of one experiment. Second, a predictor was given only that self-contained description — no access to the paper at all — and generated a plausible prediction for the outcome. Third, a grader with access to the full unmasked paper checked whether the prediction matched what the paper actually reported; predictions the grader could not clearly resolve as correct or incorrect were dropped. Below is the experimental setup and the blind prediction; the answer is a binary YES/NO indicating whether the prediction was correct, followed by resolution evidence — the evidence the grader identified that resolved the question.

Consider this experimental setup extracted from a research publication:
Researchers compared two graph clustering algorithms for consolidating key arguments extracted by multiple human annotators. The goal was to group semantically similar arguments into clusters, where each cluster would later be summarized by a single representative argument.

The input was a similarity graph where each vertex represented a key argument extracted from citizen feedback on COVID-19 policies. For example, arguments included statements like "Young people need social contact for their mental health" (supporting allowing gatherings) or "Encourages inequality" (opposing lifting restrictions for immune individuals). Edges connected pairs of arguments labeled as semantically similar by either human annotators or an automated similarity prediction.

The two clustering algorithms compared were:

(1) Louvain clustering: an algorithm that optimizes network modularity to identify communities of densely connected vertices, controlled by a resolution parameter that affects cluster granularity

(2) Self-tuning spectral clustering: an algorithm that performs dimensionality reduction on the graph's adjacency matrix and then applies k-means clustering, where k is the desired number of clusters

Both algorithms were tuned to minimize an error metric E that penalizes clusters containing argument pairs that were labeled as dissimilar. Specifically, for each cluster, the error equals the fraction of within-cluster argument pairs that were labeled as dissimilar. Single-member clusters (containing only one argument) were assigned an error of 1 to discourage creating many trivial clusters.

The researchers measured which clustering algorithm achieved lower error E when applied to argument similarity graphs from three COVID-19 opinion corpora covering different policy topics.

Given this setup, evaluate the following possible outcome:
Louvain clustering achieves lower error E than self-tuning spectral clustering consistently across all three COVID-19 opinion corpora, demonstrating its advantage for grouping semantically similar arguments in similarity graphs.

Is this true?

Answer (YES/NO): NO